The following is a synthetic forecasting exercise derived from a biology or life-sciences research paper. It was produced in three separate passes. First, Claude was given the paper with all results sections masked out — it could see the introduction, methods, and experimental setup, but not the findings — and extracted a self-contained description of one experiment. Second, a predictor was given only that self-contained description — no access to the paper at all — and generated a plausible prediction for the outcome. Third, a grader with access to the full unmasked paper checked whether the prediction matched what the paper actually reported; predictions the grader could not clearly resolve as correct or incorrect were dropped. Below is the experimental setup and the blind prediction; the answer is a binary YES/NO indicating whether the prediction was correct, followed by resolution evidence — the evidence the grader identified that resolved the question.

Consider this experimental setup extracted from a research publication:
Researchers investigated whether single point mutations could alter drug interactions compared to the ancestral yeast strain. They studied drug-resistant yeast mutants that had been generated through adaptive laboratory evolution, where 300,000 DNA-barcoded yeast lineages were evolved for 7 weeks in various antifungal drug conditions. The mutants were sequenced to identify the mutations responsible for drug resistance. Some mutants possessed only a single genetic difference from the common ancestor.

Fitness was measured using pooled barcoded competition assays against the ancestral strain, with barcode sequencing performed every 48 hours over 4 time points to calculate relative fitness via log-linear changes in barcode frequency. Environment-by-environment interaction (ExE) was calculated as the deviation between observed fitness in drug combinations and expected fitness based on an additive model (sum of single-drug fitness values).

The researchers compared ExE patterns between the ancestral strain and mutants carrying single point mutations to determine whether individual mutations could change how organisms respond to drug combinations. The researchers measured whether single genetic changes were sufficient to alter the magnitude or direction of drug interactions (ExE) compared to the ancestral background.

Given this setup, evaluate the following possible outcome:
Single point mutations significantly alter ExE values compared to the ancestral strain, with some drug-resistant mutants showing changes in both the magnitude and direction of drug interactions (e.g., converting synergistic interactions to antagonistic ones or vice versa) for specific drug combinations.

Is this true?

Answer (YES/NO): YES